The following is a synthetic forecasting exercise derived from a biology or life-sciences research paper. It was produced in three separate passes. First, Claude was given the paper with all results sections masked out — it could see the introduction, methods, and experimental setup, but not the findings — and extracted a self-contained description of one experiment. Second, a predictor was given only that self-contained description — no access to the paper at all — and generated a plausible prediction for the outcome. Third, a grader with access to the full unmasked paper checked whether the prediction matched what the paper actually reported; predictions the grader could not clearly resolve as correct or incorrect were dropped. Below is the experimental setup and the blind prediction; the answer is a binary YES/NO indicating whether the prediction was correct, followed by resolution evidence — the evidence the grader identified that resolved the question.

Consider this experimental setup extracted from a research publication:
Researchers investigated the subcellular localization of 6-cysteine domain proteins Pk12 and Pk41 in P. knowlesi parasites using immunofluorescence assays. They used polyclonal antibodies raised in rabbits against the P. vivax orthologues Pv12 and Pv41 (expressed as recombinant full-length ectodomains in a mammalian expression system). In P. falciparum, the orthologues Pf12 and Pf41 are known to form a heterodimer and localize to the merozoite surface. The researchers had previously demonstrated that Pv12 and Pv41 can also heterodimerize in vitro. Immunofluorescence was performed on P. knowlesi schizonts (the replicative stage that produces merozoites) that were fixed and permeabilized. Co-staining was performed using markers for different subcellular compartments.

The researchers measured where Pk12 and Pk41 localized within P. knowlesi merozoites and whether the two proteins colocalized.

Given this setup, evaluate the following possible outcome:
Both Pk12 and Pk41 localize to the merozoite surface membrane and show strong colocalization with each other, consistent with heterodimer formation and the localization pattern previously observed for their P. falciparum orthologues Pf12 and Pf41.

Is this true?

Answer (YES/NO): YES